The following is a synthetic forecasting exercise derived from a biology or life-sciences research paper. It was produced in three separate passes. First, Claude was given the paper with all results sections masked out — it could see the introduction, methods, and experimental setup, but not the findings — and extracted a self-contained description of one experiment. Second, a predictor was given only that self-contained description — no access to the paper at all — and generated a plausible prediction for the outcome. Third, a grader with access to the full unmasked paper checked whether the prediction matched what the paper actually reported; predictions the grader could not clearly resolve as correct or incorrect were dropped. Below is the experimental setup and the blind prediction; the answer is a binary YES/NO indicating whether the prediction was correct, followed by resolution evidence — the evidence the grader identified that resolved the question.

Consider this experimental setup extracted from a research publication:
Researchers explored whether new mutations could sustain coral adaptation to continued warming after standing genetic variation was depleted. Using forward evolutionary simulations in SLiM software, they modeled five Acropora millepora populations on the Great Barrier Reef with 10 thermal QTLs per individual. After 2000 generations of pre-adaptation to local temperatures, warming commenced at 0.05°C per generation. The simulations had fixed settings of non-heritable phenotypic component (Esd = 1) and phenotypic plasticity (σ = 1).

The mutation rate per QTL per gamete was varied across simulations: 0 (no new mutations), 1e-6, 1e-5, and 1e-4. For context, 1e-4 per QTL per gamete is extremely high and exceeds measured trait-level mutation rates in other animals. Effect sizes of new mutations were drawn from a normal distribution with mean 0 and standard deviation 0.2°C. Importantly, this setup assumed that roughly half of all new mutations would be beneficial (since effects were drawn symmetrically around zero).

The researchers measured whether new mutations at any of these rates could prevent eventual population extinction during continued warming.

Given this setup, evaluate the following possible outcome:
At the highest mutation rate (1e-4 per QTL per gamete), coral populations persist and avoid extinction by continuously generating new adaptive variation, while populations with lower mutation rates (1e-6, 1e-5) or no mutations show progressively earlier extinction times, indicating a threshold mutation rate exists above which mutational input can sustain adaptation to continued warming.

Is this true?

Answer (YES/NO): NO